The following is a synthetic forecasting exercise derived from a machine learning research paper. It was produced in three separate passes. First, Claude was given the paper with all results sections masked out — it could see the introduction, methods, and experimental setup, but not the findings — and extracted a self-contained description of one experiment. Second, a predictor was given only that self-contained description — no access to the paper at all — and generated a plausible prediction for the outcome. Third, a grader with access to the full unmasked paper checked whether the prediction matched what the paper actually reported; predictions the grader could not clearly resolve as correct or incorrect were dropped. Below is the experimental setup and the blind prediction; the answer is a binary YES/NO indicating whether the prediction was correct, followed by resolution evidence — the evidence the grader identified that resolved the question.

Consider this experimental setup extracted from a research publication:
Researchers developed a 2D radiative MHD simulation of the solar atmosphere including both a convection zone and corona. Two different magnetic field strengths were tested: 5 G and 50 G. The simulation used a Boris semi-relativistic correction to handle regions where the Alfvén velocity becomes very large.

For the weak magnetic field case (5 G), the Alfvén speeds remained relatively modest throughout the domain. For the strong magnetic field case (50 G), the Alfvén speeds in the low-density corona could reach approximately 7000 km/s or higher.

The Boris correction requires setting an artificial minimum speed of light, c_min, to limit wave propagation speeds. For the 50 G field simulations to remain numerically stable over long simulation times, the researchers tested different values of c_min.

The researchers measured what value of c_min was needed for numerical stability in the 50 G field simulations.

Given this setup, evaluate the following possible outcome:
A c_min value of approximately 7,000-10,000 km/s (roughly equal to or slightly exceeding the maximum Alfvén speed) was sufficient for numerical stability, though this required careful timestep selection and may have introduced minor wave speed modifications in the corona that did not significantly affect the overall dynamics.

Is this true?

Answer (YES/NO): NO